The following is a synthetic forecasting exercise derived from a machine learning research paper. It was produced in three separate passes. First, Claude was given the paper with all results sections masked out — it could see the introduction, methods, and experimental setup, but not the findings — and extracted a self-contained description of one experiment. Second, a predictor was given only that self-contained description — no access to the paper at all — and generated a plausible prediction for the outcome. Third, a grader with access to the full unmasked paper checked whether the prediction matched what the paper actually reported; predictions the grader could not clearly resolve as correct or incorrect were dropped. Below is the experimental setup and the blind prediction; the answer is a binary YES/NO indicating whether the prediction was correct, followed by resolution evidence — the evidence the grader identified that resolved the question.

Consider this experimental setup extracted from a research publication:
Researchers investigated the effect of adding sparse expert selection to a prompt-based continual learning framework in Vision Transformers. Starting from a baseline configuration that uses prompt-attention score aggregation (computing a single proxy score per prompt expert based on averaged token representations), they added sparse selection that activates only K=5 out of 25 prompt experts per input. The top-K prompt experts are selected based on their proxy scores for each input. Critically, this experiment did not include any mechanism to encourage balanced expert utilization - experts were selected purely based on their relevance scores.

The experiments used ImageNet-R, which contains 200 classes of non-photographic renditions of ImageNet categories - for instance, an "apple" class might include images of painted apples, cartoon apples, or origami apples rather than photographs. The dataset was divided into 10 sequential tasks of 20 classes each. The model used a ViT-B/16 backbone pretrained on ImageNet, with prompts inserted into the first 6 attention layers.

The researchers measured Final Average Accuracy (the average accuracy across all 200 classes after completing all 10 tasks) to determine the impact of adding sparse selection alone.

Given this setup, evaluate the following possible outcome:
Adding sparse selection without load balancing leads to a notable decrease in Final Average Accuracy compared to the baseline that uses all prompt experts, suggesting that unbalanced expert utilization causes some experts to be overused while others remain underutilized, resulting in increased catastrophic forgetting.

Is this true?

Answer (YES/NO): NO